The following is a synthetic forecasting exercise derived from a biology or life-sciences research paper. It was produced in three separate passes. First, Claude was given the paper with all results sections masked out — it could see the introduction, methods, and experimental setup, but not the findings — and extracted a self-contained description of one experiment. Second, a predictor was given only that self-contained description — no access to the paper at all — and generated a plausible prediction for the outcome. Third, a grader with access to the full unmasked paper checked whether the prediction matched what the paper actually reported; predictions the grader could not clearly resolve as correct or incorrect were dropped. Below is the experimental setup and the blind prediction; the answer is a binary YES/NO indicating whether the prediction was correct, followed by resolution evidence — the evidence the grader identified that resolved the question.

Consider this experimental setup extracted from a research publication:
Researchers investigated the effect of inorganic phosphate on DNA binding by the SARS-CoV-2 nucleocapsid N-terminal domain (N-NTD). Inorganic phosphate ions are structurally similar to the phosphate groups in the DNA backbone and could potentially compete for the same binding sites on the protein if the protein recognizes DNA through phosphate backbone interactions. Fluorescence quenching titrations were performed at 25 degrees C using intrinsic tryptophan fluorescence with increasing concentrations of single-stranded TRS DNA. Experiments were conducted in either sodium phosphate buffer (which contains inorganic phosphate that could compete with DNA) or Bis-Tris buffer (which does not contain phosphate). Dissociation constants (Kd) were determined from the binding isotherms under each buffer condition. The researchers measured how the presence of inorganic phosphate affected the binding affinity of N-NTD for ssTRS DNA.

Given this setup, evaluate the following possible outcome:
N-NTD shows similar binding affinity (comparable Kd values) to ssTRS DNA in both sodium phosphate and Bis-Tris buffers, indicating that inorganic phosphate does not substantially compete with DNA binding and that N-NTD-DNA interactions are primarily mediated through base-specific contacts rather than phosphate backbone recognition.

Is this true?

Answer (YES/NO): NO